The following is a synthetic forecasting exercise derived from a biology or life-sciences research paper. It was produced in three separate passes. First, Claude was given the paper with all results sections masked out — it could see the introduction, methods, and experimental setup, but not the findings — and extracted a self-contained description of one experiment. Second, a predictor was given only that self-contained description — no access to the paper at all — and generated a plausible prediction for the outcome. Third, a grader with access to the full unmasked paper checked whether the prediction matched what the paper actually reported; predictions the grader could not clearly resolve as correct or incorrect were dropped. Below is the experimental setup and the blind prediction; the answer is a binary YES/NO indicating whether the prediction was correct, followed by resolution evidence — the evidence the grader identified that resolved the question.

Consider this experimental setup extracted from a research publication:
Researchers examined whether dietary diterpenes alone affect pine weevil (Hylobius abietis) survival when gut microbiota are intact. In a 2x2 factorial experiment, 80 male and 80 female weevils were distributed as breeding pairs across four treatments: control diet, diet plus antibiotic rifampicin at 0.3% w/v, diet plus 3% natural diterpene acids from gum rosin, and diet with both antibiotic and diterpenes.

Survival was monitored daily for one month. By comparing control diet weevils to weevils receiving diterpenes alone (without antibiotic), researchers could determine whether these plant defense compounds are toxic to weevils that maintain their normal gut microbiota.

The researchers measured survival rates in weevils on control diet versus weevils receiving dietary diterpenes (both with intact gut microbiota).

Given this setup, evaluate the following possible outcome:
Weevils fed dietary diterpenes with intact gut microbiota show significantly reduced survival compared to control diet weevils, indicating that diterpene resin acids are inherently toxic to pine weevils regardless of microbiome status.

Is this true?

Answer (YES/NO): NO